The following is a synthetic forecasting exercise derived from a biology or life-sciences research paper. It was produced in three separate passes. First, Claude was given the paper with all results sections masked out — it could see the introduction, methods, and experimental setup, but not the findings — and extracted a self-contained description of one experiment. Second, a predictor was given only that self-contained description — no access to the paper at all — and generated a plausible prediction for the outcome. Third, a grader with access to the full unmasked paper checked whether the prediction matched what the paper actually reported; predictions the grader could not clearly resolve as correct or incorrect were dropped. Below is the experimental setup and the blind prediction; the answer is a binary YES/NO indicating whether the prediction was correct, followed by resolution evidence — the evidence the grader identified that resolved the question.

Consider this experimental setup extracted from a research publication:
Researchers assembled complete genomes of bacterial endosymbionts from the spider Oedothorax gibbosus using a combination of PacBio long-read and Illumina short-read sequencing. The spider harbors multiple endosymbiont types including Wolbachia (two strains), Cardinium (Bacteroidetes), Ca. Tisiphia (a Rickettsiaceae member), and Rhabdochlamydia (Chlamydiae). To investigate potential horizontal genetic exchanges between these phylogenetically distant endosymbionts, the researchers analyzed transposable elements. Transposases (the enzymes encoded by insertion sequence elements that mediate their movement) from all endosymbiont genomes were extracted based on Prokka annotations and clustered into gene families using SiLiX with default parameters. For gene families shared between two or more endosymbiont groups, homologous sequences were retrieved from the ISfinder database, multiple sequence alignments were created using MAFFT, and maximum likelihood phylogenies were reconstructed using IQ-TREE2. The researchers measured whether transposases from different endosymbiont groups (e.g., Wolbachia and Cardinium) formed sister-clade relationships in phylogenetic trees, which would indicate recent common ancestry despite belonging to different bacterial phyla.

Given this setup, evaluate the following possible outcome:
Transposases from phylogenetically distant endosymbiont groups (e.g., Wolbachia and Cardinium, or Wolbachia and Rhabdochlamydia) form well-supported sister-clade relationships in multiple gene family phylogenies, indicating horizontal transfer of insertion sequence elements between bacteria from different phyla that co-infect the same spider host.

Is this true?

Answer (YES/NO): NO